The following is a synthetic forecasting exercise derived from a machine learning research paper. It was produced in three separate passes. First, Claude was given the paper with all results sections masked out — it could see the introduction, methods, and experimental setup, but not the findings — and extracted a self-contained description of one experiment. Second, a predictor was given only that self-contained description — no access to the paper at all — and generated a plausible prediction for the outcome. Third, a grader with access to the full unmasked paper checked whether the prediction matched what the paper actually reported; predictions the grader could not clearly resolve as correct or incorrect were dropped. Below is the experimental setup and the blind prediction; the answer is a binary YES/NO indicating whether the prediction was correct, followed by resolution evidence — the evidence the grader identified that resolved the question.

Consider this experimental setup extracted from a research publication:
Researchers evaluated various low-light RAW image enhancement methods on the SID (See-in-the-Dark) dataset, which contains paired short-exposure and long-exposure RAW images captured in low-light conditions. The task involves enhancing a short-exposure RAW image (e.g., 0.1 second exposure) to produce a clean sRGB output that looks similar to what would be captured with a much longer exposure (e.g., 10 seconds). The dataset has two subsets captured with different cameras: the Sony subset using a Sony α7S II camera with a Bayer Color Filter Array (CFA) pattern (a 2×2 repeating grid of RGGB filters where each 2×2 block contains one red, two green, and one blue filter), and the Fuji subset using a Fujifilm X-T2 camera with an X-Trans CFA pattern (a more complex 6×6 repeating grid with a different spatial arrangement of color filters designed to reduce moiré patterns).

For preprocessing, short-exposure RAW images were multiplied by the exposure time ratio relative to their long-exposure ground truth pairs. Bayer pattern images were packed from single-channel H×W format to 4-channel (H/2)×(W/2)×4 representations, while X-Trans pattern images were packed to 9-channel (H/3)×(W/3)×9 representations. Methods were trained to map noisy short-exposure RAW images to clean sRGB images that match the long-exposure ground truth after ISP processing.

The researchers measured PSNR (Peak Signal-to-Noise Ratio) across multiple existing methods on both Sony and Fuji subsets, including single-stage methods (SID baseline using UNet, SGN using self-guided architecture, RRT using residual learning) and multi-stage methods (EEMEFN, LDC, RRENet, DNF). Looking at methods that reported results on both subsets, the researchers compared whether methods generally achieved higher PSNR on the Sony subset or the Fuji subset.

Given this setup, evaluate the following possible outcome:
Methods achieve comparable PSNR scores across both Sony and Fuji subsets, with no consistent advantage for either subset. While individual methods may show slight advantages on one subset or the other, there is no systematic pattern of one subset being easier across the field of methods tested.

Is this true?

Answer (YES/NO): NO